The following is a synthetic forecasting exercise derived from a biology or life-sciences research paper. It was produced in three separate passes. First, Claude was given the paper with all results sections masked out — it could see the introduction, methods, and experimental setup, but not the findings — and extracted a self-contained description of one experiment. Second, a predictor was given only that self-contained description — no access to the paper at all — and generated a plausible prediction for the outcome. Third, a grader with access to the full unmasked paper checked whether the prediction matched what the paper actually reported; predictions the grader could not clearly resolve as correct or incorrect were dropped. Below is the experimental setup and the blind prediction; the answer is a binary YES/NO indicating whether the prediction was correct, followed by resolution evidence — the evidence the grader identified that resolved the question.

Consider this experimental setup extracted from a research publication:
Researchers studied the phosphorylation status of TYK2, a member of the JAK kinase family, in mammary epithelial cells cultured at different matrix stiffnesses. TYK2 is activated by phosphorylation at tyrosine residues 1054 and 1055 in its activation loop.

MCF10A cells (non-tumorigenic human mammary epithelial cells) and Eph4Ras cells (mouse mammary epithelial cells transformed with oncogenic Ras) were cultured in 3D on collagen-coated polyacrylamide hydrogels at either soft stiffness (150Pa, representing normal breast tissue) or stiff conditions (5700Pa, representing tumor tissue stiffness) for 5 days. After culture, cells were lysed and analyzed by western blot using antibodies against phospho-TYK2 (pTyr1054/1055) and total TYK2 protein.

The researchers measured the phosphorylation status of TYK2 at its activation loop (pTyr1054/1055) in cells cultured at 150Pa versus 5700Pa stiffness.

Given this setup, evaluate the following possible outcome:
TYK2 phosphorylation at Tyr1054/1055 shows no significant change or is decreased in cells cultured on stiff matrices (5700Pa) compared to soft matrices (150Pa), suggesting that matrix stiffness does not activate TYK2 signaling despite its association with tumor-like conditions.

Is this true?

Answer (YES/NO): YES